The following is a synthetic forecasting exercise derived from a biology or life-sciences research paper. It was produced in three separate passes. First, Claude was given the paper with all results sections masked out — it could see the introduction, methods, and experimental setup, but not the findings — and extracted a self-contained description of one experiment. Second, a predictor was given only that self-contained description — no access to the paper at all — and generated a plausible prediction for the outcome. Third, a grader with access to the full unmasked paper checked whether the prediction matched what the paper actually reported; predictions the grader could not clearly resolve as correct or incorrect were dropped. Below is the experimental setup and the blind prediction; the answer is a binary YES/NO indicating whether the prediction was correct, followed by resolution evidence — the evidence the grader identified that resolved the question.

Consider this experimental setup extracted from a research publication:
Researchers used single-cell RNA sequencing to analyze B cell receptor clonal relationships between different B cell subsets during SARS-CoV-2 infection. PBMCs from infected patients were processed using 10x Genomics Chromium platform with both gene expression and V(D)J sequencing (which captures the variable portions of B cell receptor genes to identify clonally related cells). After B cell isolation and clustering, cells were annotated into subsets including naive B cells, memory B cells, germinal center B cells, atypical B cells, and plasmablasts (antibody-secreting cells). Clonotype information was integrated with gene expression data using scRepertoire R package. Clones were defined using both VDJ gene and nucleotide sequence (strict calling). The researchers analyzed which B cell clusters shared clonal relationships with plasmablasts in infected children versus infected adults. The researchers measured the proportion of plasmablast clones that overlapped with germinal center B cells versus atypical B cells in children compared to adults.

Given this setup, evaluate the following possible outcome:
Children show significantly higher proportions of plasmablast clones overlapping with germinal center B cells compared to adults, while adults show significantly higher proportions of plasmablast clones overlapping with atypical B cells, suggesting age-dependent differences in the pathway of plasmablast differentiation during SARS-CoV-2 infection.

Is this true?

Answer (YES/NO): YES